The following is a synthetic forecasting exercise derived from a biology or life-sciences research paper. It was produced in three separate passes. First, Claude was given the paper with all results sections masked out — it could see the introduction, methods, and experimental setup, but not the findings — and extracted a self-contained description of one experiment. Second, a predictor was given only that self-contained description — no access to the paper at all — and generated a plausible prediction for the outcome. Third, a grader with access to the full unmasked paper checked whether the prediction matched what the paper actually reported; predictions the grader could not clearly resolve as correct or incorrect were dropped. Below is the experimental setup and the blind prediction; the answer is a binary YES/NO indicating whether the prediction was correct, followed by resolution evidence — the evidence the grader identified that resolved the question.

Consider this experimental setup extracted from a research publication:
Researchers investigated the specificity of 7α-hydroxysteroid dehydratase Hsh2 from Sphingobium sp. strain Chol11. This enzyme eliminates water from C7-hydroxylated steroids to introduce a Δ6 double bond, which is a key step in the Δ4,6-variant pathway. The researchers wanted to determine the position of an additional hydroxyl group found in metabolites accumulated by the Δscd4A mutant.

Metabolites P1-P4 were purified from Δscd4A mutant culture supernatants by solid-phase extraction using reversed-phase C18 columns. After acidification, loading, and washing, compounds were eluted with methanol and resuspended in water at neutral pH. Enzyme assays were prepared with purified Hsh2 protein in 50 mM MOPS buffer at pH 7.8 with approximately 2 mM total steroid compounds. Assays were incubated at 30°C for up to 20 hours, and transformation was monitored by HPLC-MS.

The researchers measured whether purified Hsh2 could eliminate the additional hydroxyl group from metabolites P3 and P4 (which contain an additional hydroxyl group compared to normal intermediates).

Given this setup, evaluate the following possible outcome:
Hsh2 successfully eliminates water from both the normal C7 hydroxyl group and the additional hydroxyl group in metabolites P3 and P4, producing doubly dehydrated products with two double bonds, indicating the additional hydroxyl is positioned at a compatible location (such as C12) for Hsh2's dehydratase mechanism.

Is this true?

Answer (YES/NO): NO